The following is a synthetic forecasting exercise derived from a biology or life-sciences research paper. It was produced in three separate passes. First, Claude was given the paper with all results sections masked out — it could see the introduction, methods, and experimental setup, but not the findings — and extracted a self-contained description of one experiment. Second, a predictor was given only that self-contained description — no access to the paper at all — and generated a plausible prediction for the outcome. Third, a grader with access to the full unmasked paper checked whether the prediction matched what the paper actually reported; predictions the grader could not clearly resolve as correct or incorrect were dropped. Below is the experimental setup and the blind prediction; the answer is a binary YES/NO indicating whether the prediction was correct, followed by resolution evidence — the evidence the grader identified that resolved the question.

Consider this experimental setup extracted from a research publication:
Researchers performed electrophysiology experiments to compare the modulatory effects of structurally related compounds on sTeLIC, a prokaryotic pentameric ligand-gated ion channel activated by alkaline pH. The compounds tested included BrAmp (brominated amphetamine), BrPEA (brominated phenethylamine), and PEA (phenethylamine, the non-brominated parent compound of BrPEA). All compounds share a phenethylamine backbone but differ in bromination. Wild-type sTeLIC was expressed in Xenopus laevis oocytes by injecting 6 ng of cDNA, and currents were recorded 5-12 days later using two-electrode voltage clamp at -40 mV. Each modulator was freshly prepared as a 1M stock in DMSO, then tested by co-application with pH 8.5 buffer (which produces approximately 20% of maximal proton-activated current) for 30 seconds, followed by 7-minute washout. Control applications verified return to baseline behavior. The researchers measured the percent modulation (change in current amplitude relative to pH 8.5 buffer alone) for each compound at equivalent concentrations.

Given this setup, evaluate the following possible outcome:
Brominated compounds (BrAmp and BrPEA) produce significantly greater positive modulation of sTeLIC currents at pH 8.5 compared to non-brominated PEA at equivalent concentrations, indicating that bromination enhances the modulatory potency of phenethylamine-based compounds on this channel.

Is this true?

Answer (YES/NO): YES